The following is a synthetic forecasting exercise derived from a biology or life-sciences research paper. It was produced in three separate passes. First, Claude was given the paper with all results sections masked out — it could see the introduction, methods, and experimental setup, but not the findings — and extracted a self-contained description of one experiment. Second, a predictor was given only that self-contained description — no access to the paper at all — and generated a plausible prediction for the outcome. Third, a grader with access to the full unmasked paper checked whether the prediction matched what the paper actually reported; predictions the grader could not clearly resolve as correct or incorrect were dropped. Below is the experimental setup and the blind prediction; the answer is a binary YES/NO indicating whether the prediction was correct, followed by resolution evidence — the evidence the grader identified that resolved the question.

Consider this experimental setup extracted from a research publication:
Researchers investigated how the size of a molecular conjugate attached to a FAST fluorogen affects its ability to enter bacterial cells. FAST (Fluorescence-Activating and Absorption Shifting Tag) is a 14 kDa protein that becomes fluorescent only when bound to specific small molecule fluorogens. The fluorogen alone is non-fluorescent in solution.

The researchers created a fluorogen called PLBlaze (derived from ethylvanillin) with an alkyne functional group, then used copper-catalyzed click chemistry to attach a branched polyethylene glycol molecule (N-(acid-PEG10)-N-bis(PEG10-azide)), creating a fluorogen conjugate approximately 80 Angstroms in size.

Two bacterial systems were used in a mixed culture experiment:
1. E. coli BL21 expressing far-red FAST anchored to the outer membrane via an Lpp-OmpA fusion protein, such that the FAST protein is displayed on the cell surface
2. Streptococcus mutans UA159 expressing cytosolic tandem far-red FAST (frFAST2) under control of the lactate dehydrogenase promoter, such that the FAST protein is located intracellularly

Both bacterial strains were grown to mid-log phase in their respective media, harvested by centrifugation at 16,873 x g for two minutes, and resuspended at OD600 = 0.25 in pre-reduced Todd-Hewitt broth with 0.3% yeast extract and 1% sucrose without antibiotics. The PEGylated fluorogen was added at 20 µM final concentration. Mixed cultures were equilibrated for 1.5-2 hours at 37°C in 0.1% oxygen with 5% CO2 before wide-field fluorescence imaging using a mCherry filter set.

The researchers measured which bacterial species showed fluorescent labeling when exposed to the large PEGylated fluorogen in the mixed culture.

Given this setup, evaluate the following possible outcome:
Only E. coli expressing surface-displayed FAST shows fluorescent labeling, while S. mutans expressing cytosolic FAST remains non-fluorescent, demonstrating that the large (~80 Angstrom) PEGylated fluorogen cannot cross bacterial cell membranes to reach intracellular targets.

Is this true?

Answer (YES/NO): YES